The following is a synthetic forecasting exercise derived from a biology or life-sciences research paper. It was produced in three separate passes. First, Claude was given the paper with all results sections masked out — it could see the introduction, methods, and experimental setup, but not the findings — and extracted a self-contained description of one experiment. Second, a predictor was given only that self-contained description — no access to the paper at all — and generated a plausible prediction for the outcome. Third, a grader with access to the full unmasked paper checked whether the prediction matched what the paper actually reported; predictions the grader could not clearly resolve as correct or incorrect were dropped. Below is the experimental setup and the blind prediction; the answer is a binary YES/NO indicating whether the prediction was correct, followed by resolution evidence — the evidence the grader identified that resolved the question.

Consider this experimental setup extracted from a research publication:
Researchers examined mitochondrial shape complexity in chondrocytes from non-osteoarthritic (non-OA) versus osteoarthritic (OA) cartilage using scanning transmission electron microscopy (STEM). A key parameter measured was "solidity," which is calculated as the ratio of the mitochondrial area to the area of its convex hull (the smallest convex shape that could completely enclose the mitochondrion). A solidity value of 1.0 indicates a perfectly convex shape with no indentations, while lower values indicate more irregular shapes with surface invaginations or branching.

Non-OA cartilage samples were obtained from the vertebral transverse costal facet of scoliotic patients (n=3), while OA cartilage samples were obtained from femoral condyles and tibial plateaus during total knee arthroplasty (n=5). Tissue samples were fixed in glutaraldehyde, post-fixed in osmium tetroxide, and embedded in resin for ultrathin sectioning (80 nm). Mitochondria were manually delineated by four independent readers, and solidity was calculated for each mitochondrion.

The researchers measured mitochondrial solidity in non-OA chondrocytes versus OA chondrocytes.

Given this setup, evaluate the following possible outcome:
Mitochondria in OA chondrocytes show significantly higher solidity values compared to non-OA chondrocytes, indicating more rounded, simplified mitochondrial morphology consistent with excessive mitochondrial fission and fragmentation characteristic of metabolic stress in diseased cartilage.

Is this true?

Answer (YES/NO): NO